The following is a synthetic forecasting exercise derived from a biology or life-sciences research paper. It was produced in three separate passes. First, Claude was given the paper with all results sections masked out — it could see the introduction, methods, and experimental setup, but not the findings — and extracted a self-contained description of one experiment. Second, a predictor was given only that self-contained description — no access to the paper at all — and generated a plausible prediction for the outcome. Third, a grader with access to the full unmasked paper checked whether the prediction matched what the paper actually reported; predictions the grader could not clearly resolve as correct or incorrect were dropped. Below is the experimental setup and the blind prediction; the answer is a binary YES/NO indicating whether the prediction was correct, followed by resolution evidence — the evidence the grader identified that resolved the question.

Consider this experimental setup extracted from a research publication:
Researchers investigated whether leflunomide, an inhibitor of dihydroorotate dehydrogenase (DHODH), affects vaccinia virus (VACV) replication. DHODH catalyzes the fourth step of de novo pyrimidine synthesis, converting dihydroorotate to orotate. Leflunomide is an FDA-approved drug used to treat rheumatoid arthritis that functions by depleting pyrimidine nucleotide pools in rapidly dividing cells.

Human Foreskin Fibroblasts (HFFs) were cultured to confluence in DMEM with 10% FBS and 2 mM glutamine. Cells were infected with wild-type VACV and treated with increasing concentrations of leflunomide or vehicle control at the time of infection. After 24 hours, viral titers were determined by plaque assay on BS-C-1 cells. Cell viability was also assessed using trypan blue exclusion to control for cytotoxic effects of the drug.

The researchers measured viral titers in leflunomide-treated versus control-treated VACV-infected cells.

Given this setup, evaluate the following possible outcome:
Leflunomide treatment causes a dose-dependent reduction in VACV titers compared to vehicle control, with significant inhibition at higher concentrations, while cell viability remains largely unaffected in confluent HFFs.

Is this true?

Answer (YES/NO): NO